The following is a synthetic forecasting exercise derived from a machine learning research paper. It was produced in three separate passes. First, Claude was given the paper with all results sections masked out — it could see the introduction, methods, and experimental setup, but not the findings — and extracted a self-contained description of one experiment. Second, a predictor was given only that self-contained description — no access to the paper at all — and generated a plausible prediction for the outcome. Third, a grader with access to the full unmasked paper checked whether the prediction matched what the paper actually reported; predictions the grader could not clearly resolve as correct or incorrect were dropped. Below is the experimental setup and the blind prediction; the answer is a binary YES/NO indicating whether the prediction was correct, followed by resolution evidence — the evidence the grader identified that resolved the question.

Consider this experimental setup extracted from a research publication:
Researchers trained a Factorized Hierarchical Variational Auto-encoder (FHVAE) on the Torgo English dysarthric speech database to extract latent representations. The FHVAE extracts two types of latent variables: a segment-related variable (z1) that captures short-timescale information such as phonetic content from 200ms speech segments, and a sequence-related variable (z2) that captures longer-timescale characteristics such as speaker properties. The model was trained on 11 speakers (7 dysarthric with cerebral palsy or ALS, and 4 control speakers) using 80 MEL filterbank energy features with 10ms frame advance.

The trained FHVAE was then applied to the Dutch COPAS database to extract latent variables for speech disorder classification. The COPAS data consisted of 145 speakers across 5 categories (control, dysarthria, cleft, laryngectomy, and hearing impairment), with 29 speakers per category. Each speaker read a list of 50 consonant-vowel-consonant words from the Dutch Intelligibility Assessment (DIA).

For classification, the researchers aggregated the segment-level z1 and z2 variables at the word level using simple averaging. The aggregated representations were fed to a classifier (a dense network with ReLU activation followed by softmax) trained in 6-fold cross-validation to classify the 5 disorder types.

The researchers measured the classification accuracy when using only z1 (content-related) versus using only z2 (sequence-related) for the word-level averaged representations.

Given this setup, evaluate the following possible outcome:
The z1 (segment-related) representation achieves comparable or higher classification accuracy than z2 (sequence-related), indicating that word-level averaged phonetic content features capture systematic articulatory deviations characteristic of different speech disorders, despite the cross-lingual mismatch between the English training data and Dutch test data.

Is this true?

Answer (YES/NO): NO